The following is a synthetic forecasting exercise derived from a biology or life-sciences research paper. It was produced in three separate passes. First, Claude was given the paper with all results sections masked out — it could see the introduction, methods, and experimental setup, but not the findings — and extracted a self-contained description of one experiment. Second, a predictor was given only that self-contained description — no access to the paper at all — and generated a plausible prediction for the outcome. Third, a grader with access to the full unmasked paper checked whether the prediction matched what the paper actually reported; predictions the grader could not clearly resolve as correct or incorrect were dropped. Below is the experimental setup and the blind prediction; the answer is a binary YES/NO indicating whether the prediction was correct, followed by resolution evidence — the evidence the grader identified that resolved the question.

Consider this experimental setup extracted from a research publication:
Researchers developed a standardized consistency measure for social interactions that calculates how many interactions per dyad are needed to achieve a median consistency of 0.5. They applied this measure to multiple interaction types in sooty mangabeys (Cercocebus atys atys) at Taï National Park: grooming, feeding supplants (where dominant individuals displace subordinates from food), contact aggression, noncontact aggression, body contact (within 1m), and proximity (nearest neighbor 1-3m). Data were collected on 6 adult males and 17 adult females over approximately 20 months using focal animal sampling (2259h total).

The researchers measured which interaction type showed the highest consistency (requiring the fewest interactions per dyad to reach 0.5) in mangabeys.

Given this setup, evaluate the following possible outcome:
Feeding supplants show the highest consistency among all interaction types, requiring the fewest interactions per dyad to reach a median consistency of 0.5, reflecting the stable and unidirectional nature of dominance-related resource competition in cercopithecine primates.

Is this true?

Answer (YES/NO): NO